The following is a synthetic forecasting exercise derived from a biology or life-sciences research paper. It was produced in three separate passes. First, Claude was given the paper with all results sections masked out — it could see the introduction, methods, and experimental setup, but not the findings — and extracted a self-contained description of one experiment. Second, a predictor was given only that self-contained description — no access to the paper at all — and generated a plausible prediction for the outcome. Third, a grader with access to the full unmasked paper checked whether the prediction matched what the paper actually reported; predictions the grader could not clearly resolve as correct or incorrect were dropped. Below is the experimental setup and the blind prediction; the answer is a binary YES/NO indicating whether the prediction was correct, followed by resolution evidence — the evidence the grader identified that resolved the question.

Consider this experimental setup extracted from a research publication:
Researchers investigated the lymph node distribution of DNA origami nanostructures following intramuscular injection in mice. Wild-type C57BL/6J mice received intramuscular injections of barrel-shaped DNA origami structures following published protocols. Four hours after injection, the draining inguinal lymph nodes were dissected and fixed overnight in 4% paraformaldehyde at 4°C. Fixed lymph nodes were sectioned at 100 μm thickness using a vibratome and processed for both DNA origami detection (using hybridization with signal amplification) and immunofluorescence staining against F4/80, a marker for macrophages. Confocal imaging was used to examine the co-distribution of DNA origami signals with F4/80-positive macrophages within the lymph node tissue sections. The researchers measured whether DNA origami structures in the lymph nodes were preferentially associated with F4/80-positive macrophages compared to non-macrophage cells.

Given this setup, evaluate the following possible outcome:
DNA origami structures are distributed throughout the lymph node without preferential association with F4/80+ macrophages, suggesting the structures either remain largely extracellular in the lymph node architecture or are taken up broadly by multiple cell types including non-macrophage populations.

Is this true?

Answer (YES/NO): NO